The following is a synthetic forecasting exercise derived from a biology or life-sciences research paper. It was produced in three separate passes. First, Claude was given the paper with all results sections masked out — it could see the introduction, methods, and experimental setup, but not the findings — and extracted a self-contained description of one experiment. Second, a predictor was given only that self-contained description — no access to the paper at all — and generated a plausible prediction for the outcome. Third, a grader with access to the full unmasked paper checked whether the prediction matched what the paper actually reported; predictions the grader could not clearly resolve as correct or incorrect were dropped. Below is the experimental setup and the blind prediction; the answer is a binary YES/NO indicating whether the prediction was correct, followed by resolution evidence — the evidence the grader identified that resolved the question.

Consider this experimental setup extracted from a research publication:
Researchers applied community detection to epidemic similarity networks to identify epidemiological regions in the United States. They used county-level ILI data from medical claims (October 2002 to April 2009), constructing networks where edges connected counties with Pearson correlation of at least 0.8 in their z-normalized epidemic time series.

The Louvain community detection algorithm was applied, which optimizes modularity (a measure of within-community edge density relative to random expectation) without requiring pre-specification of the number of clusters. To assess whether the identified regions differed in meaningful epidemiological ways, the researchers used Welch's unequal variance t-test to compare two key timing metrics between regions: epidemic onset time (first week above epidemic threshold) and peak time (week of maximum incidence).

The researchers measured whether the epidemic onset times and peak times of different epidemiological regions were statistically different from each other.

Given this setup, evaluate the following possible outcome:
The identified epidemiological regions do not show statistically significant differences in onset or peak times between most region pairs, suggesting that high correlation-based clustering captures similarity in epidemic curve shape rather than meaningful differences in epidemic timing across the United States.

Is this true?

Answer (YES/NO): NO